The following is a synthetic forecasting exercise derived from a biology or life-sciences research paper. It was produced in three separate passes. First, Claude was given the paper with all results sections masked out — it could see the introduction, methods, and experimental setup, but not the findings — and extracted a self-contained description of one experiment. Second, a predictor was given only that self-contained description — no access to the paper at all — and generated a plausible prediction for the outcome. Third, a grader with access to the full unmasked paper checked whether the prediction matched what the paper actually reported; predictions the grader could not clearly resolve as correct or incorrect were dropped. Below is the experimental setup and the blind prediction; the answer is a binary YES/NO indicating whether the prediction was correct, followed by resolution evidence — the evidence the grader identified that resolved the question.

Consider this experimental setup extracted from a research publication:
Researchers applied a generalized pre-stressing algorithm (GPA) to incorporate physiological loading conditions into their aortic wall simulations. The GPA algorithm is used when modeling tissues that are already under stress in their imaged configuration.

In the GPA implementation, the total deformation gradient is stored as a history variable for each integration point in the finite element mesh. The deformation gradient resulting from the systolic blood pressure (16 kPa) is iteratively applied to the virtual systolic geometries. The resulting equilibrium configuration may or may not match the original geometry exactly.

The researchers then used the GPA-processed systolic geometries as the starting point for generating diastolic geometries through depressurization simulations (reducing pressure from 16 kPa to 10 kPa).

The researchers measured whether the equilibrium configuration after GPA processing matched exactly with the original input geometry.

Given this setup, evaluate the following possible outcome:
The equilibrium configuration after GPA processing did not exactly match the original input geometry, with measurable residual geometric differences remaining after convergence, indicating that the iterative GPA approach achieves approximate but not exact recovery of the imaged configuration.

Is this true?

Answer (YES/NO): YES